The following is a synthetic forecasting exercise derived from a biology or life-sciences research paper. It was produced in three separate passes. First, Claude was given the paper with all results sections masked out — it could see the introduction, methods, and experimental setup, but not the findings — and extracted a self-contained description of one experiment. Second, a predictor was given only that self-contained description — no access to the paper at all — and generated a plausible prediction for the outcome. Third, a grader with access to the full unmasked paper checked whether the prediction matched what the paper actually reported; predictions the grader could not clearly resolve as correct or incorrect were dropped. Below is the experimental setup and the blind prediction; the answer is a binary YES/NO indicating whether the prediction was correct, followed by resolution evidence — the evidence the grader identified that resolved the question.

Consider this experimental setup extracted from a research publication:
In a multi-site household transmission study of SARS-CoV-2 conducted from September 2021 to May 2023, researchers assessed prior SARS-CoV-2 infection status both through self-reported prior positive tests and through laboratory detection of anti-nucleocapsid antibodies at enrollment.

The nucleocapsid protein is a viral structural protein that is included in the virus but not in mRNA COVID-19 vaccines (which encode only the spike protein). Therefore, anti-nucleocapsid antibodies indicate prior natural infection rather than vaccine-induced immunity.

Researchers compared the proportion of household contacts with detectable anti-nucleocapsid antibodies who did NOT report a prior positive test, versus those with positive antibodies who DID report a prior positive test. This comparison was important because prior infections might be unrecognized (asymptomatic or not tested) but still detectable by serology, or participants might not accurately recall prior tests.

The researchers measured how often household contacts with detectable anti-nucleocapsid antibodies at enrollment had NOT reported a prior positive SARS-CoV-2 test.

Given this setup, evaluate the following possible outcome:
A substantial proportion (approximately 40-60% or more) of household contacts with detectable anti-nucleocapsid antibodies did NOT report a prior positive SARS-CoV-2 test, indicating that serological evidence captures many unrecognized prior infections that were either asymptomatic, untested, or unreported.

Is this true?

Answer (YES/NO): YES